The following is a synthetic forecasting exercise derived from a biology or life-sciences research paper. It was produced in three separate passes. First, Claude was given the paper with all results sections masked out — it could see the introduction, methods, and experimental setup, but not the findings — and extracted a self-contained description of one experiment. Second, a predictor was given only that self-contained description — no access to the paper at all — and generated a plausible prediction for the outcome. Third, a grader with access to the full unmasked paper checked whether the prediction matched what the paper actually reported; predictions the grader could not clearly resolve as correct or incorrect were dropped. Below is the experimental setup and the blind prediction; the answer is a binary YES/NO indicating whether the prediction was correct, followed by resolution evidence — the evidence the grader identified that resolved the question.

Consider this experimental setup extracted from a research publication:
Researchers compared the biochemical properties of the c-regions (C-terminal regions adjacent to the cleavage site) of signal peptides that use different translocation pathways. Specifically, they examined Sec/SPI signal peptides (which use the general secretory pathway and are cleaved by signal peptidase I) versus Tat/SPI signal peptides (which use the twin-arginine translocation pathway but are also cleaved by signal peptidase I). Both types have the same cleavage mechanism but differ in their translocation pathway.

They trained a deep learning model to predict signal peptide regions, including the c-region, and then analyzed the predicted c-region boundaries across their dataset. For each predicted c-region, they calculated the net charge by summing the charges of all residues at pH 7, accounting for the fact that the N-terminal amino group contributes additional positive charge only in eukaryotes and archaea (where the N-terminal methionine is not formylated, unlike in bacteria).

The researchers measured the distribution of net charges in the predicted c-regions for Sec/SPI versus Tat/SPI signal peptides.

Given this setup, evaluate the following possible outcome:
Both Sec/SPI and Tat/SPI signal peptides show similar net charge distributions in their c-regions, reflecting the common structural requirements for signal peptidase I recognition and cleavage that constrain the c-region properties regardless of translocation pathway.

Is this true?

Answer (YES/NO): NO